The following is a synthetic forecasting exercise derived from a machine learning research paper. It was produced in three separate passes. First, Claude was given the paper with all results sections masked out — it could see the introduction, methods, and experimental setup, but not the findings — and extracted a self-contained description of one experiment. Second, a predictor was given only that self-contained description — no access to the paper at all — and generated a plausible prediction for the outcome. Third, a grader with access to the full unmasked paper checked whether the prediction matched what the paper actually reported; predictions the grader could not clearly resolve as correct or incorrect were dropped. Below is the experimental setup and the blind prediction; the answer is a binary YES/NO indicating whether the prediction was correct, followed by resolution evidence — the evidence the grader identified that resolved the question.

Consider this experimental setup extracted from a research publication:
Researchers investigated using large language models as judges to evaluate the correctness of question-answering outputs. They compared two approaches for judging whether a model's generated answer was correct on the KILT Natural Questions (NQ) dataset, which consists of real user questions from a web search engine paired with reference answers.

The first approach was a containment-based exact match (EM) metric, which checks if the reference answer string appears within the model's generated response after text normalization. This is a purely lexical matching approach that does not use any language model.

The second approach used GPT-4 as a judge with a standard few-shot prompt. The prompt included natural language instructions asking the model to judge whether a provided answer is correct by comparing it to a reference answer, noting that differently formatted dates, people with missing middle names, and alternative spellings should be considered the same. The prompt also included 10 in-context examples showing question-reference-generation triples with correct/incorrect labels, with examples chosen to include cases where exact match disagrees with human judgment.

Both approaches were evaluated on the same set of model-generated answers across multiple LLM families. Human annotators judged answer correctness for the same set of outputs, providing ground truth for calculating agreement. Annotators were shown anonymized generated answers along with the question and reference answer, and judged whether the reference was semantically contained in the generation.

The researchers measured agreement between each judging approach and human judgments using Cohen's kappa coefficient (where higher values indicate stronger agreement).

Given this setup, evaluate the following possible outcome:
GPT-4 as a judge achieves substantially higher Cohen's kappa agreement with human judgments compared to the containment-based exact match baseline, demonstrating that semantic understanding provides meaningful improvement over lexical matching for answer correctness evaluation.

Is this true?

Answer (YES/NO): NO